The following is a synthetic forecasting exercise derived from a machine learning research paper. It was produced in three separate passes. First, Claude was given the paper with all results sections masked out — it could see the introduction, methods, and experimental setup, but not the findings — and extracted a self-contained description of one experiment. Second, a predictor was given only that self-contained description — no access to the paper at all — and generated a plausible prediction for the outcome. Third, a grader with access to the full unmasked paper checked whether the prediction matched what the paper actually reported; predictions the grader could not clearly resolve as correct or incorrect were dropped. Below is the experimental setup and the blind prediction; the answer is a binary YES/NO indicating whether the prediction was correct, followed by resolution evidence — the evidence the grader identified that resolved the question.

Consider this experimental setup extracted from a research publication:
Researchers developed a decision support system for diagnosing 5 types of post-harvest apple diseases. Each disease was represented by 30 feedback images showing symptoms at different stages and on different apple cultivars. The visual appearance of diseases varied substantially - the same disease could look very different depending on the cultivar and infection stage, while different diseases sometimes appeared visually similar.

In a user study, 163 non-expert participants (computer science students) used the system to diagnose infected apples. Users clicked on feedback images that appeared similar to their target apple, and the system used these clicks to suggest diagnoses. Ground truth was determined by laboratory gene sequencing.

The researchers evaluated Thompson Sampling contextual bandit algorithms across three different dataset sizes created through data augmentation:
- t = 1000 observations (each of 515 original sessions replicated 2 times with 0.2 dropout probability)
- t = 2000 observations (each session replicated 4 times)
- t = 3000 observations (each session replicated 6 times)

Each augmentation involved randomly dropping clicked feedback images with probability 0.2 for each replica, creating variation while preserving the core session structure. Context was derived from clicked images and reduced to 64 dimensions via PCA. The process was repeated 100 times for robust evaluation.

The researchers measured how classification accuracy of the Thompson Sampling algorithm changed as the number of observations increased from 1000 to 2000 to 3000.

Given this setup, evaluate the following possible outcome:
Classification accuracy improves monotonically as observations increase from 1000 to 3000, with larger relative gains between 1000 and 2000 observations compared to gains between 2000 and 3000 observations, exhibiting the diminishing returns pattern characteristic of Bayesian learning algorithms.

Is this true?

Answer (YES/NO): NO